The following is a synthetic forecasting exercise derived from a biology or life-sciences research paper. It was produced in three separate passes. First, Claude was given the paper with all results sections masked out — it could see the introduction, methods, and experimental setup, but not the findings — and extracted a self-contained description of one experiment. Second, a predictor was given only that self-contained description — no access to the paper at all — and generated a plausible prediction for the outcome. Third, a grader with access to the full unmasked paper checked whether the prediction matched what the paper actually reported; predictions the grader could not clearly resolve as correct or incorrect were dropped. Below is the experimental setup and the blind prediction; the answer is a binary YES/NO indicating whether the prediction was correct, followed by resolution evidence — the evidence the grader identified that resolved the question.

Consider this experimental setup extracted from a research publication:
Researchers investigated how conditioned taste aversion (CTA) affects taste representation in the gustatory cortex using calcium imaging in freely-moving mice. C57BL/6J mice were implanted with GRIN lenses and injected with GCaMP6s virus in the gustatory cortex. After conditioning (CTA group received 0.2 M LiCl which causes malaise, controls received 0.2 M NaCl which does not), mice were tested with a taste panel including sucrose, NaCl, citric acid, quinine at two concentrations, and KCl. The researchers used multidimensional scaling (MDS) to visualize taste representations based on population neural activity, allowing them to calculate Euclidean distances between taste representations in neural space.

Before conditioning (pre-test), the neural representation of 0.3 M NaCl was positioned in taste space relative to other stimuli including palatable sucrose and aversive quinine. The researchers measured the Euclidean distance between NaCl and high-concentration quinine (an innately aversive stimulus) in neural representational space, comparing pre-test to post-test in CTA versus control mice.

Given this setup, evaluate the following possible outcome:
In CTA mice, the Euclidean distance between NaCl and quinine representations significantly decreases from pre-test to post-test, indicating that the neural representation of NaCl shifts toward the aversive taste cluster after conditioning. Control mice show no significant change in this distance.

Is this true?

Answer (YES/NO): YES